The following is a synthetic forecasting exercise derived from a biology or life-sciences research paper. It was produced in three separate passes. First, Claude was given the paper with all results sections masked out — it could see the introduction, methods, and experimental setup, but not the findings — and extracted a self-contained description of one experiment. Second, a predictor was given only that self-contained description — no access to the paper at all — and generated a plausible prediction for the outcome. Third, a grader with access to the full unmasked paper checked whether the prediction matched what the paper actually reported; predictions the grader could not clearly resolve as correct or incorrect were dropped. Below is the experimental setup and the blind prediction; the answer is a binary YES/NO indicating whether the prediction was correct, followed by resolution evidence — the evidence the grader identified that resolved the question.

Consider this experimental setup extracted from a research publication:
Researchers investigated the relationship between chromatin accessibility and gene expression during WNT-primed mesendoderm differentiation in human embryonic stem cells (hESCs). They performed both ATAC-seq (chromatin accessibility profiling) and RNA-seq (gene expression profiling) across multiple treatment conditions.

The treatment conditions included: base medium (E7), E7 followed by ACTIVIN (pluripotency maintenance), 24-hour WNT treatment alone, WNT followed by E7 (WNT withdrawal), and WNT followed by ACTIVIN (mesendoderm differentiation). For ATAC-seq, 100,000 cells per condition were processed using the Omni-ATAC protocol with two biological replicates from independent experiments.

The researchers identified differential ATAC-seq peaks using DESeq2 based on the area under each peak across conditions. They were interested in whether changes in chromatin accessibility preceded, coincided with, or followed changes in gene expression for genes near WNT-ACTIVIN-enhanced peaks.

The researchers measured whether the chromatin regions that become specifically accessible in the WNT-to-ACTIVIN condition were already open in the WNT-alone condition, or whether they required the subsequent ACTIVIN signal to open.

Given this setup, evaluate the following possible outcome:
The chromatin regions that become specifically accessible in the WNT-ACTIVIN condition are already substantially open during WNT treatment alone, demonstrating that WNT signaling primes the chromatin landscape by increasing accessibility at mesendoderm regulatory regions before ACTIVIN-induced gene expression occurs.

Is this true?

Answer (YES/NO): NO